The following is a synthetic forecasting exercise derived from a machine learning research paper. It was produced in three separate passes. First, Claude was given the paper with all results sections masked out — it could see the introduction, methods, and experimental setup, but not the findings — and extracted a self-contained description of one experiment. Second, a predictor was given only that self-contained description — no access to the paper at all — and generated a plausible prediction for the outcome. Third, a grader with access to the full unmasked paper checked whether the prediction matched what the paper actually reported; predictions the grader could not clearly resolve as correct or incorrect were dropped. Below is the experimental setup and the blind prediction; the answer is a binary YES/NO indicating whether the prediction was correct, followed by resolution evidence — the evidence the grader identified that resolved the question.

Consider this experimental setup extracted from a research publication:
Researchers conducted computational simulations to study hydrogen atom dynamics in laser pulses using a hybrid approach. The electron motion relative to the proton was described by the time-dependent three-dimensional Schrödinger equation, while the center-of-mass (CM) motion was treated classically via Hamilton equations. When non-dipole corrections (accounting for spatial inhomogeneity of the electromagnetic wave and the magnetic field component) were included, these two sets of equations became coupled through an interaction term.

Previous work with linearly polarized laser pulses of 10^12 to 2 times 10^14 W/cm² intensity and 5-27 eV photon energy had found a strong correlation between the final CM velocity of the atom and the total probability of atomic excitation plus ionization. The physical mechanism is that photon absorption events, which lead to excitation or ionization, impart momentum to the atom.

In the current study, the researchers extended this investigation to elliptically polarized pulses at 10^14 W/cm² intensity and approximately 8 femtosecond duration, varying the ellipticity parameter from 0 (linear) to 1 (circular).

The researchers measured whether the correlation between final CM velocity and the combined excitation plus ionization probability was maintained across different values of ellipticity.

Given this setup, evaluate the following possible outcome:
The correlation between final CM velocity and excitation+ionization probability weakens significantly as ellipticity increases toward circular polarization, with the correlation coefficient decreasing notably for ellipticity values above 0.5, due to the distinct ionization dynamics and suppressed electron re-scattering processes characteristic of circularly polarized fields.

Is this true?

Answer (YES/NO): NO